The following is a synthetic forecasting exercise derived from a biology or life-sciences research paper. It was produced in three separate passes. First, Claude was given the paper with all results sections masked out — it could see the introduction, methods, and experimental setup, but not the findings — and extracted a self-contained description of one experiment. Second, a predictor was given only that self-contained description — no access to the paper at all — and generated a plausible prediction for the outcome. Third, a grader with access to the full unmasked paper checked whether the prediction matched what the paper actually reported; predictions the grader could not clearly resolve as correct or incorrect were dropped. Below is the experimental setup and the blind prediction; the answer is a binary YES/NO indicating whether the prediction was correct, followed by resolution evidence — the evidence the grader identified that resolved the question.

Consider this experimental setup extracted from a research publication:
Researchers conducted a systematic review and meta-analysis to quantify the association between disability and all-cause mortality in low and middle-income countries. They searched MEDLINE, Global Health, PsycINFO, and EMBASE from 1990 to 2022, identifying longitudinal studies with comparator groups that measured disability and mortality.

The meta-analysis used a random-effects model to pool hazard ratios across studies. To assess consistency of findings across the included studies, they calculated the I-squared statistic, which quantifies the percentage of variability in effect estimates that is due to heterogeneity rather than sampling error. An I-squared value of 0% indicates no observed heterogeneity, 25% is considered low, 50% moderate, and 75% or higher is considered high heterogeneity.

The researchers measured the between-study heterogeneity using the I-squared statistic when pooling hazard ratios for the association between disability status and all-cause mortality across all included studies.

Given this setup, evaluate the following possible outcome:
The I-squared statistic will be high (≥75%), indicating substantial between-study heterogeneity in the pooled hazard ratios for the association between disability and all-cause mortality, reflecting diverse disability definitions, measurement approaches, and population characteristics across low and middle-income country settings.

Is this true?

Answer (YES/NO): YES